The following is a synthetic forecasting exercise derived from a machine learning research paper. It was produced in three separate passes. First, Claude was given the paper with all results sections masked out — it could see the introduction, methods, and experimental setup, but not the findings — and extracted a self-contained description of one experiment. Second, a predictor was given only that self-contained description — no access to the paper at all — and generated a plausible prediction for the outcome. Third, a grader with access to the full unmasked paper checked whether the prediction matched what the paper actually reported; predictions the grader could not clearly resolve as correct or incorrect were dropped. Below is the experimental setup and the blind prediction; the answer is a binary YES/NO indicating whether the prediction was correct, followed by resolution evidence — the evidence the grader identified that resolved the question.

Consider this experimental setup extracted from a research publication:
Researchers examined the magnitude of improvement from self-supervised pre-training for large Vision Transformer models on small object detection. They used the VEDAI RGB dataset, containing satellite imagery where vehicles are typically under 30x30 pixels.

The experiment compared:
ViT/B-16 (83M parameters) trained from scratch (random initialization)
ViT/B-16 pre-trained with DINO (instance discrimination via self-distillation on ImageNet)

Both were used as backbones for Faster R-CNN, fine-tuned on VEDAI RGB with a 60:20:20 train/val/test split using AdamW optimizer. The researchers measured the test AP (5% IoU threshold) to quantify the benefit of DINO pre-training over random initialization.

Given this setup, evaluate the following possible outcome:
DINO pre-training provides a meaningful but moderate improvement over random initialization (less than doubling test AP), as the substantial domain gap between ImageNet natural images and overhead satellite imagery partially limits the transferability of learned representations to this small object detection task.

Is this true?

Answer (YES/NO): YES